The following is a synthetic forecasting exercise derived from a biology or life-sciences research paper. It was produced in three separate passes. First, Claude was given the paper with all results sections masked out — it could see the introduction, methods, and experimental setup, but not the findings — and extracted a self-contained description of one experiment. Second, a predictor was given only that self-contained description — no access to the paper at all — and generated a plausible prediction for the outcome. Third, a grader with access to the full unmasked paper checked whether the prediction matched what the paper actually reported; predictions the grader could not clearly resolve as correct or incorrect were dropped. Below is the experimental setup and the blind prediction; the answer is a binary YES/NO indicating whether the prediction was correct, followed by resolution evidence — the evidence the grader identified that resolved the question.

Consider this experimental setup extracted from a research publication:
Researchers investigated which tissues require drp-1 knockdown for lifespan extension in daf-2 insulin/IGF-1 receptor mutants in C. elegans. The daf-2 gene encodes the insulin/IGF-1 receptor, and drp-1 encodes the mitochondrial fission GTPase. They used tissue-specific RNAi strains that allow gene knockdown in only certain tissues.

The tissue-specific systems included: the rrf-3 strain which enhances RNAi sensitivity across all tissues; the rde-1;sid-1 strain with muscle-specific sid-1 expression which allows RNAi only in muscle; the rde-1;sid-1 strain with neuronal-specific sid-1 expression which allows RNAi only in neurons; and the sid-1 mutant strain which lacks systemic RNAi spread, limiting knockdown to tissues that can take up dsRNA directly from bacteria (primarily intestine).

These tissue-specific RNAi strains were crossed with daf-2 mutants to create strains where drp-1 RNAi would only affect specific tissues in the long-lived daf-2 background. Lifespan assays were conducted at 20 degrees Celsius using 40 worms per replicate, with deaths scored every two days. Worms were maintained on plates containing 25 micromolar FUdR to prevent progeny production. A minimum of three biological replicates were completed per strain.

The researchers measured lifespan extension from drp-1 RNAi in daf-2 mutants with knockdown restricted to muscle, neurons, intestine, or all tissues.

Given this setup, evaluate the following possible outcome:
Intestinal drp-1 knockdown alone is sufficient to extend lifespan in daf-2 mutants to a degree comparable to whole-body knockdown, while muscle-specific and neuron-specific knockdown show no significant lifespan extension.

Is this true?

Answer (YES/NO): NO